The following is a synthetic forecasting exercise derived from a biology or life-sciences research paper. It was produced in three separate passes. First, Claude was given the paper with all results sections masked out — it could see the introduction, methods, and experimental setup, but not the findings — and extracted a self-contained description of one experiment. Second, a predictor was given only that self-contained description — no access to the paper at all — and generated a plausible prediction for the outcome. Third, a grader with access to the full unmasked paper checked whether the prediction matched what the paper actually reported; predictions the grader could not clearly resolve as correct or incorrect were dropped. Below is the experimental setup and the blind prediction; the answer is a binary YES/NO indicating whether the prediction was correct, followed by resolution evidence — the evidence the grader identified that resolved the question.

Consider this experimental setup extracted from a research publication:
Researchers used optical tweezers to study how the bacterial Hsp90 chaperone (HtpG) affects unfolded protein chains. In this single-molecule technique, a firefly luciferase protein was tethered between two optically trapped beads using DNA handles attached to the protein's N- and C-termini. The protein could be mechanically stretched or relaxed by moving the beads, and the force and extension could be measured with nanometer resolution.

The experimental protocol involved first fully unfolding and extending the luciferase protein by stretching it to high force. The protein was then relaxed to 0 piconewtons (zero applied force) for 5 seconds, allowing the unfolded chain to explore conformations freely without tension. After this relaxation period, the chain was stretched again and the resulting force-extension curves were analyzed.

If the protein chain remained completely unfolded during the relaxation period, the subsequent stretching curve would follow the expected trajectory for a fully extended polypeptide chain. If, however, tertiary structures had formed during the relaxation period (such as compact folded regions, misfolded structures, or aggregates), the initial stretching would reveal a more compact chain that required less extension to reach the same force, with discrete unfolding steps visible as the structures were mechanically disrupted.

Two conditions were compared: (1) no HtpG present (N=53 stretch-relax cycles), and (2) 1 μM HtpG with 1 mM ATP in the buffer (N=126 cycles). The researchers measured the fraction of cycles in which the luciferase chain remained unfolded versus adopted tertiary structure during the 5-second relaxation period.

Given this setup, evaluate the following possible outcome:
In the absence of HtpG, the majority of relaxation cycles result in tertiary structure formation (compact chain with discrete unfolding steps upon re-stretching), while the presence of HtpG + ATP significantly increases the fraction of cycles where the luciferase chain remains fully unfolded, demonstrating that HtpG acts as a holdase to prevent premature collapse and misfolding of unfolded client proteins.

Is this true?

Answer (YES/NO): YES